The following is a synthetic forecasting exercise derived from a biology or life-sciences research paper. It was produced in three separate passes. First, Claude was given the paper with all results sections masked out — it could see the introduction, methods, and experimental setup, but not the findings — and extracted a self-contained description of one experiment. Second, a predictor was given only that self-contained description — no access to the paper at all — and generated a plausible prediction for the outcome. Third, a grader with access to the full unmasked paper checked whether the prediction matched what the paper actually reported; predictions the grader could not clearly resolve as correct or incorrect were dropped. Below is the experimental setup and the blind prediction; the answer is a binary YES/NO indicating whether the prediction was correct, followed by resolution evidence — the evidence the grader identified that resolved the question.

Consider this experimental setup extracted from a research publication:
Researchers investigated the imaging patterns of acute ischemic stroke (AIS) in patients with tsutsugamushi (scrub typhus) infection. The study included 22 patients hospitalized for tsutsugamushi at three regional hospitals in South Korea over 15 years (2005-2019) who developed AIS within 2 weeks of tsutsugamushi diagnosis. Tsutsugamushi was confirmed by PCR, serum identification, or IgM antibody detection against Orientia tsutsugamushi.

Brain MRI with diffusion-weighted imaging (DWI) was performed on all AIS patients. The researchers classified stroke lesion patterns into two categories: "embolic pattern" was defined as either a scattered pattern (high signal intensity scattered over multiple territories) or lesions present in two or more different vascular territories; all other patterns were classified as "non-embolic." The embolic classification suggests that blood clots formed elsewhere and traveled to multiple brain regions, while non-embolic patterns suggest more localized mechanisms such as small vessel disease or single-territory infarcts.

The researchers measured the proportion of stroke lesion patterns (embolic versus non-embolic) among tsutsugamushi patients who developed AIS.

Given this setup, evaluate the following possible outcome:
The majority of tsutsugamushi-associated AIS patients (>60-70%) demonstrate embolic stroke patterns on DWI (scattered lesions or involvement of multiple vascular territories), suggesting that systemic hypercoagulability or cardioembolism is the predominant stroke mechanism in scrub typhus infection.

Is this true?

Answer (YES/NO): YES